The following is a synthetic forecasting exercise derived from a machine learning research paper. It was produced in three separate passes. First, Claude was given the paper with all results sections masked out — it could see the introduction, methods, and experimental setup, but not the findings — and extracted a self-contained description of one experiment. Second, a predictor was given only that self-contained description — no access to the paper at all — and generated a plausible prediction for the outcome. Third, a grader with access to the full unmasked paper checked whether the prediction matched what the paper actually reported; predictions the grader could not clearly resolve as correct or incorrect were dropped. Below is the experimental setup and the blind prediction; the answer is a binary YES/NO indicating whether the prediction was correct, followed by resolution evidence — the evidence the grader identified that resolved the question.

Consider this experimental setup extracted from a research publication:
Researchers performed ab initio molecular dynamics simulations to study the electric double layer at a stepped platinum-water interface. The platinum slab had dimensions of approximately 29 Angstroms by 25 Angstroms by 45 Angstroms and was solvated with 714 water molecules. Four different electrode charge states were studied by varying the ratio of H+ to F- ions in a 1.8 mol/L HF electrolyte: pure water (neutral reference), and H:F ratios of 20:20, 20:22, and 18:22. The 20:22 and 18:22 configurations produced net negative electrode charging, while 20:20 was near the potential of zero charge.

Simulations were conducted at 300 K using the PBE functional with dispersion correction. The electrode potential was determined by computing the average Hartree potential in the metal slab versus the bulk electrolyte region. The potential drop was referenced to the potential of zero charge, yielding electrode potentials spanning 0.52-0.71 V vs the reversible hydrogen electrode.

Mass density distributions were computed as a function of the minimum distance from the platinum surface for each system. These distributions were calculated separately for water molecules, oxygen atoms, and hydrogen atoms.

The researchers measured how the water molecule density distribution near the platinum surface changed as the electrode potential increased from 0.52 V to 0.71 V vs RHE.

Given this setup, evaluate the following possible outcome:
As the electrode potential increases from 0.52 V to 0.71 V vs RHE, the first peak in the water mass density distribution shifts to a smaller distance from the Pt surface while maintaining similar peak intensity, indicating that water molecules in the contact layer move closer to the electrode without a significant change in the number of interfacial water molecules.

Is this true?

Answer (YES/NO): NO